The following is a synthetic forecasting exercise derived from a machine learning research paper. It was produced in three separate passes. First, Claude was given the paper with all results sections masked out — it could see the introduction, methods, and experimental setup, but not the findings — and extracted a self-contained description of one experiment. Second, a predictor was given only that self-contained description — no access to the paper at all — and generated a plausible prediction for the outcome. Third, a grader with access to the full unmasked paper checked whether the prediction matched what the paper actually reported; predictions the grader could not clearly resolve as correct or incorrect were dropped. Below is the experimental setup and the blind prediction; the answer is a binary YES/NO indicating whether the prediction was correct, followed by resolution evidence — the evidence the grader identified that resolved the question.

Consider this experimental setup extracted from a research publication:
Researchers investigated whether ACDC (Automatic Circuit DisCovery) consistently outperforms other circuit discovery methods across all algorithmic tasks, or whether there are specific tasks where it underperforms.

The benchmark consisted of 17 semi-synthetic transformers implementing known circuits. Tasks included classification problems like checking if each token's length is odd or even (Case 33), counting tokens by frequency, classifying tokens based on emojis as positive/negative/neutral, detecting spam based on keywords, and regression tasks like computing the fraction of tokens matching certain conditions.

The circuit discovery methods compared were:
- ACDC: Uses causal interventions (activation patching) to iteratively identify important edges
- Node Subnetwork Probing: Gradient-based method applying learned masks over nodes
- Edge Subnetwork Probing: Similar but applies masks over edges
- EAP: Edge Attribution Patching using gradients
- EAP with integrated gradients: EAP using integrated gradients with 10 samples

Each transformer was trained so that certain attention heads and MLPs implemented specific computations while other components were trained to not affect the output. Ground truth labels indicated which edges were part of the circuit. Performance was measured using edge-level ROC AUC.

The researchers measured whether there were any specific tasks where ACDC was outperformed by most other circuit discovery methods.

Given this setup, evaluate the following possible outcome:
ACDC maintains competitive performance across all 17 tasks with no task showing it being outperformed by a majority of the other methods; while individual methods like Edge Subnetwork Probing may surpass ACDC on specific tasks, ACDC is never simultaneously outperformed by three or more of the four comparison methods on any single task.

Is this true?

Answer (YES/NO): NO